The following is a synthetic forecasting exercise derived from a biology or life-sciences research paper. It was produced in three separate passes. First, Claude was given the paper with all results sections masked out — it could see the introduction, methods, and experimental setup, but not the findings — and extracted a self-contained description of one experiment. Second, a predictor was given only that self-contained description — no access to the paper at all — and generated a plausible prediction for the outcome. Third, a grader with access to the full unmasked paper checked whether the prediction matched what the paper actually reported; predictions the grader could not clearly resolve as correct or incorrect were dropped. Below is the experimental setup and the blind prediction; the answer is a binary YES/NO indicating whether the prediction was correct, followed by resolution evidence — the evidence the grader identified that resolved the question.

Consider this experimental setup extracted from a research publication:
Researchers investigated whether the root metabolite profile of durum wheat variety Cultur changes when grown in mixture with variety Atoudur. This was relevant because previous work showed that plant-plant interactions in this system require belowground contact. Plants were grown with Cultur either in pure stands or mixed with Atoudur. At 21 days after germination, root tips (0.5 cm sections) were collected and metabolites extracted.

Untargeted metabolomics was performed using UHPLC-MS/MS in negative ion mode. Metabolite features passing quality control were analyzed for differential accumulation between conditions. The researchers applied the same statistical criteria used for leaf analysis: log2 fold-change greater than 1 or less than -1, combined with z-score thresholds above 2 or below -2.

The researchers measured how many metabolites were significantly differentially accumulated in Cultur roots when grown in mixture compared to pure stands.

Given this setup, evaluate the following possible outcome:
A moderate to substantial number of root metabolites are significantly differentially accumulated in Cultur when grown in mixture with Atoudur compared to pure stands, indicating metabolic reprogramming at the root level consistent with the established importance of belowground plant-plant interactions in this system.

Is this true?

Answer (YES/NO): YES